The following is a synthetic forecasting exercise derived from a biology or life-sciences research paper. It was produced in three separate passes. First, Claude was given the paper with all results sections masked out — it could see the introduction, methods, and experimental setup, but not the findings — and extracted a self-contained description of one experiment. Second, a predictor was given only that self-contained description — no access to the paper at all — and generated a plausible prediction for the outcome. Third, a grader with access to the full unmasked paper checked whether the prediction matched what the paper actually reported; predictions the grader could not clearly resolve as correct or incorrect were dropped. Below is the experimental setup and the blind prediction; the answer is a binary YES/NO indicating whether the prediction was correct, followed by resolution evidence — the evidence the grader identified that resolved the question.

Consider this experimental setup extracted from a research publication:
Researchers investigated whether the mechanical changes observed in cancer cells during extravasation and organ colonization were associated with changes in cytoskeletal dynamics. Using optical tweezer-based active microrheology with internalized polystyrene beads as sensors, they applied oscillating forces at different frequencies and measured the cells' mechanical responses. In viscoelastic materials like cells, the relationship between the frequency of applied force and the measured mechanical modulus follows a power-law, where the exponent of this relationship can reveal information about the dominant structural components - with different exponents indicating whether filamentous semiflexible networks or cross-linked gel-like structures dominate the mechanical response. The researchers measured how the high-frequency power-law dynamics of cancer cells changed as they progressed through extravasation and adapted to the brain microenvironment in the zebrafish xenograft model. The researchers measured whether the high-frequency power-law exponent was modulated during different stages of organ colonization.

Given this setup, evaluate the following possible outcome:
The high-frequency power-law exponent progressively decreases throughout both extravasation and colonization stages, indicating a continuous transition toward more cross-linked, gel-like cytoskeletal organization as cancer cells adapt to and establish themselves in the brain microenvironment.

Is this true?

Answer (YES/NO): NO